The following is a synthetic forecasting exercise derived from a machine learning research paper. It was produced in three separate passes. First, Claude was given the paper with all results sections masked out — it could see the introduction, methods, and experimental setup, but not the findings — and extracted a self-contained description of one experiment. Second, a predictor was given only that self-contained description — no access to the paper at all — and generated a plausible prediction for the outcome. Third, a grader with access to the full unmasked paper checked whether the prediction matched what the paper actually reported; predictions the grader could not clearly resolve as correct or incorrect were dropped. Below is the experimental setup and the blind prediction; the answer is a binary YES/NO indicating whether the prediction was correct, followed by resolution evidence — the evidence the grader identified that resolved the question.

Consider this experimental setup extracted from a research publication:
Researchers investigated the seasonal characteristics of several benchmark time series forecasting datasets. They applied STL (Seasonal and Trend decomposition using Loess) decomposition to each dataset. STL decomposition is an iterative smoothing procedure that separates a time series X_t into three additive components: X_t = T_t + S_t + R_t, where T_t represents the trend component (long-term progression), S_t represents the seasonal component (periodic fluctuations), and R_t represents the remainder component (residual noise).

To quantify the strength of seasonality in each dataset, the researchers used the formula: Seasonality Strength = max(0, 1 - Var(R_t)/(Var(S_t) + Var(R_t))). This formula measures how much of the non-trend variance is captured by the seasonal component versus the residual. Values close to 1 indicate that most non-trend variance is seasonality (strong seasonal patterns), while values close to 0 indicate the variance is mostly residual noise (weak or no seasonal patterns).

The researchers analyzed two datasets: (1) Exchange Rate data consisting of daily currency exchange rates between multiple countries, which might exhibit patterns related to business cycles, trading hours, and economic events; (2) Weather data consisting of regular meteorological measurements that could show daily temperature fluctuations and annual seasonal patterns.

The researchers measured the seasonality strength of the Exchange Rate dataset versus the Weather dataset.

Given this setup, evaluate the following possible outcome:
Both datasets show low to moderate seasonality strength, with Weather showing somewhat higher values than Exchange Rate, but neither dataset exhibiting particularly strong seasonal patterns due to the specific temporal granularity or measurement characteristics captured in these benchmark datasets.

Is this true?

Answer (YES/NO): YES